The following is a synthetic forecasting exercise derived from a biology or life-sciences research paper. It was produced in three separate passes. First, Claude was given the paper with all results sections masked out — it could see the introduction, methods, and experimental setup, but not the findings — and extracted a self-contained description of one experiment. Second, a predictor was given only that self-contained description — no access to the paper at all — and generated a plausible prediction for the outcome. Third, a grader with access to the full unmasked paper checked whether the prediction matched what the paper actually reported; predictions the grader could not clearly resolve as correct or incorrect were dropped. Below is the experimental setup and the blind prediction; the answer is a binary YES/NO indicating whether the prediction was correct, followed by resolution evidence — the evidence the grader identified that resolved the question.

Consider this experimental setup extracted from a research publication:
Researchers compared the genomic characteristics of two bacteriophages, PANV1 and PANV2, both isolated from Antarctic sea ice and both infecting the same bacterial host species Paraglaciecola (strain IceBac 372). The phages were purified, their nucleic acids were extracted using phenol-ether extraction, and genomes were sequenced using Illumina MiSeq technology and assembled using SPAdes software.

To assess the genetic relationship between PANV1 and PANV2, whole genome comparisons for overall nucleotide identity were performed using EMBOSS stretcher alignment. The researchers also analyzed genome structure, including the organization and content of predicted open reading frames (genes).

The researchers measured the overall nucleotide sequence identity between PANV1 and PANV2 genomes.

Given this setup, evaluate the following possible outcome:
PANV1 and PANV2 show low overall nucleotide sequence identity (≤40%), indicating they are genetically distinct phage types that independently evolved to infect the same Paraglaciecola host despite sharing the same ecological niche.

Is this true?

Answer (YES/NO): YES